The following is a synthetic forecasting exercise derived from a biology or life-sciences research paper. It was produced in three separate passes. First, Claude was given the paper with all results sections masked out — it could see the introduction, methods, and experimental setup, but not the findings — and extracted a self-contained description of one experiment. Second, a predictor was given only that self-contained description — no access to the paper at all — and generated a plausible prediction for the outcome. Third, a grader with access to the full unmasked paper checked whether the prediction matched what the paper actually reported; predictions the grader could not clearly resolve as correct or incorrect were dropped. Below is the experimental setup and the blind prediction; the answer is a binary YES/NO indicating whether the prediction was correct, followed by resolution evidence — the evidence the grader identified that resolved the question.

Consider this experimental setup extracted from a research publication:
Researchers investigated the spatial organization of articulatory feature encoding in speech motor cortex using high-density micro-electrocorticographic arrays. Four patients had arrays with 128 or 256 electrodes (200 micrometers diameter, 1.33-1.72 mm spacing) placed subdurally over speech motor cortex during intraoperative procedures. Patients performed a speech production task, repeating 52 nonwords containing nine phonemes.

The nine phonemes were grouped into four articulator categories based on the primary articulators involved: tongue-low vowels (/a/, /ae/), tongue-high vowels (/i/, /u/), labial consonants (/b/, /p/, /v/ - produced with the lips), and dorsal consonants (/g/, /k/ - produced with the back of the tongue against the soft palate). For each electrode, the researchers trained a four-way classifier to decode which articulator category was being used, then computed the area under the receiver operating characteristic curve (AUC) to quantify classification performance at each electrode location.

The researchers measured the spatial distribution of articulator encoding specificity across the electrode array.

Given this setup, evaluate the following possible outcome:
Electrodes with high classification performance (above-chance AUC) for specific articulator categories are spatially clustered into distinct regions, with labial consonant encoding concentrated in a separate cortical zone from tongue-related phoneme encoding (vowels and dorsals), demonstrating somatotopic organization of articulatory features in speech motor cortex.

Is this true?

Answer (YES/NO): NO